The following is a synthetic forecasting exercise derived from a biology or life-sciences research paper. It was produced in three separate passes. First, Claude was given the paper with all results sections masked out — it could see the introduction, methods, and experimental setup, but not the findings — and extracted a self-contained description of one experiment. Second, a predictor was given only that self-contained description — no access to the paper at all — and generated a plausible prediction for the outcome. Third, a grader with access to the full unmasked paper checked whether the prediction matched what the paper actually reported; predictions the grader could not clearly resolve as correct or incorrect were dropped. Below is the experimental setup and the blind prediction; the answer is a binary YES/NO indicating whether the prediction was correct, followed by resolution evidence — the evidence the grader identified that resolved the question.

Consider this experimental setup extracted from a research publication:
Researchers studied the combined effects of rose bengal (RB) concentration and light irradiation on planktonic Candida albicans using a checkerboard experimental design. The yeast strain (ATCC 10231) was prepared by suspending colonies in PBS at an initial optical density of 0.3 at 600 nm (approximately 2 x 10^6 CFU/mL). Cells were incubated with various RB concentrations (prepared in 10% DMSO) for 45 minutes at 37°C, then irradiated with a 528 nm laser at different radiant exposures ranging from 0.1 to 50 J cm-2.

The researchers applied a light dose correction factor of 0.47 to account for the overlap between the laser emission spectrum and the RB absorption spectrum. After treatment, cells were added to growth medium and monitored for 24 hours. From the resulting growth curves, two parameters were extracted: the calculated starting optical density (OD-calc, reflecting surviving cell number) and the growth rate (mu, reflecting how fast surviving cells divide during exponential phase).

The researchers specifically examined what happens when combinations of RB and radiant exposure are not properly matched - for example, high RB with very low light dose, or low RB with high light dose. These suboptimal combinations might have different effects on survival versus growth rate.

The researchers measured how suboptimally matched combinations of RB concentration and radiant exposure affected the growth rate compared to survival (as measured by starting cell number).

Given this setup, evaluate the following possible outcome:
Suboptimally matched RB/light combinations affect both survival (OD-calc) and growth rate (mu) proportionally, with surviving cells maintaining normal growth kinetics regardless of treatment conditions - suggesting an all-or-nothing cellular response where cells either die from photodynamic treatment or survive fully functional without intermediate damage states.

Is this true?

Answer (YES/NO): NO